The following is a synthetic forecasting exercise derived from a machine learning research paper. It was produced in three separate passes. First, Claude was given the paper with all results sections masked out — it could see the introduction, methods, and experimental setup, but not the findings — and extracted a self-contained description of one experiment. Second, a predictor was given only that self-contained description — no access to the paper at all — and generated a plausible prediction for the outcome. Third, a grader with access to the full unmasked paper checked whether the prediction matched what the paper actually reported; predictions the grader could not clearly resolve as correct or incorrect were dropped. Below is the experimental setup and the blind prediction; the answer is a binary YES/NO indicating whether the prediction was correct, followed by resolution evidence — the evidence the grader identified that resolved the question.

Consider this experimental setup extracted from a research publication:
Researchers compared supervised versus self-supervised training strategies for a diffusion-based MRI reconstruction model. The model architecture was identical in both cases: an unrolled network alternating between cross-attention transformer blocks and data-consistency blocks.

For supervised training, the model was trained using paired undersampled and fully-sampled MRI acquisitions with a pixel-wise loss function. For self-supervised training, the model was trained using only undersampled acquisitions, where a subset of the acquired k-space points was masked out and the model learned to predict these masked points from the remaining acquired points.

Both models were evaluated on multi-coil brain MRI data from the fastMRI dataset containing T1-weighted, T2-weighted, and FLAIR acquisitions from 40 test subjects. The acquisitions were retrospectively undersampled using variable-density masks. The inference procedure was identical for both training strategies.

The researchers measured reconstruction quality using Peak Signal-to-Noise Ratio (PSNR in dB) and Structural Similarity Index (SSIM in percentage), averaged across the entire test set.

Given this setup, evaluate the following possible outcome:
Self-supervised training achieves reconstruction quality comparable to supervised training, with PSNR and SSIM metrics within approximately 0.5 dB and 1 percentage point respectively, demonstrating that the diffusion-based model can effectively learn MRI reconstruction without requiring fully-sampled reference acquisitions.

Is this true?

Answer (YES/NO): YES